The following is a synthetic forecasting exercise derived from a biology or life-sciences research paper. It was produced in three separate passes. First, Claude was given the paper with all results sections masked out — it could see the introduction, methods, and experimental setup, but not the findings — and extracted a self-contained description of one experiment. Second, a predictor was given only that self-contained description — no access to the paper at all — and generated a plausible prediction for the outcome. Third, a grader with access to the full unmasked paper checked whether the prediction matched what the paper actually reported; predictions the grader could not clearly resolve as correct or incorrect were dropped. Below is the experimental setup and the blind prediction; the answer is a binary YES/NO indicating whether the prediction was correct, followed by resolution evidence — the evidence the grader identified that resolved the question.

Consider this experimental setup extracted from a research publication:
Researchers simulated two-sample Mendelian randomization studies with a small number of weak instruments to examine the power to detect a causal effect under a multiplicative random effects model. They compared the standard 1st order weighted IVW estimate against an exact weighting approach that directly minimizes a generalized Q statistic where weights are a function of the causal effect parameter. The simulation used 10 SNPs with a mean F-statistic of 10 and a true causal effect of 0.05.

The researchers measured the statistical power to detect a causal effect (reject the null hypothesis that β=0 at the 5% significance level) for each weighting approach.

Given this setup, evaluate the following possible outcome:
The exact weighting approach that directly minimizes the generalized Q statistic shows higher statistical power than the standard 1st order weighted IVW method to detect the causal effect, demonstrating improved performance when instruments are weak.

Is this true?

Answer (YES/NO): NO